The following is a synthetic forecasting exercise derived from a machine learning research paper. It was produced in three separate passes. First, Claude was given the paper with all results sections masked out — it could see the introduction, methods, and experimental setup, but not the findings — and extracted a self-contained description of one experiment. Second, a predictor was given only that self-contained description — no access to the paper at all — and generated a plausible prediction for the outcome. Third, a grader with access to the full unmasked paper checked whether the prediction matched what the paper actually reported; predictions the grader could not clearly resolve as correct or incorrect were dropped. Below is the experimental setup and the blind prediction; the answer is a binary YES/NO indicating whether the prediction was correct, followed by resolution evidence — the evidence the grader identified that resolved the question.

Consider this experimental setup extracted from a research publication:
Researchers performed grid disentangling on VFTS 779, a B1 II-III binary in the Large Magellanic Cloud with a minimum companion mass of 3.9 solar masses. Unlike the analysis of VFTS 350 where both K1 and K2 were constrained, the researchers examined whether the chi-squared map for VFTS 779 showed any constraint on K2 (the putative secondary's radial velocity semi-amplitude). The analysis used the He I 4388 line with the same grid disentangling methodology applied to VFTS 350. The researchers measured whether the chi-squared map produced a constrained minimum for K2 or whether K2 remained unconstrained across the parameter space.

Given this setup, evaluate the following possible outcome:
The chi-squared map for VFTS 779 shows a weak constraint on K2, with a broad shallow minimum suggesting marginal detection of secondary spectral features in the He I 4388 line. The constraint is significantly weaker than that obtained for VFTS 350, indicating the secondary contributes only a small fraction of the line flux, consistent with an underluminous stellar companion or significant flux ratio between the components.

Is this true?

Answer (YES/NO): NO